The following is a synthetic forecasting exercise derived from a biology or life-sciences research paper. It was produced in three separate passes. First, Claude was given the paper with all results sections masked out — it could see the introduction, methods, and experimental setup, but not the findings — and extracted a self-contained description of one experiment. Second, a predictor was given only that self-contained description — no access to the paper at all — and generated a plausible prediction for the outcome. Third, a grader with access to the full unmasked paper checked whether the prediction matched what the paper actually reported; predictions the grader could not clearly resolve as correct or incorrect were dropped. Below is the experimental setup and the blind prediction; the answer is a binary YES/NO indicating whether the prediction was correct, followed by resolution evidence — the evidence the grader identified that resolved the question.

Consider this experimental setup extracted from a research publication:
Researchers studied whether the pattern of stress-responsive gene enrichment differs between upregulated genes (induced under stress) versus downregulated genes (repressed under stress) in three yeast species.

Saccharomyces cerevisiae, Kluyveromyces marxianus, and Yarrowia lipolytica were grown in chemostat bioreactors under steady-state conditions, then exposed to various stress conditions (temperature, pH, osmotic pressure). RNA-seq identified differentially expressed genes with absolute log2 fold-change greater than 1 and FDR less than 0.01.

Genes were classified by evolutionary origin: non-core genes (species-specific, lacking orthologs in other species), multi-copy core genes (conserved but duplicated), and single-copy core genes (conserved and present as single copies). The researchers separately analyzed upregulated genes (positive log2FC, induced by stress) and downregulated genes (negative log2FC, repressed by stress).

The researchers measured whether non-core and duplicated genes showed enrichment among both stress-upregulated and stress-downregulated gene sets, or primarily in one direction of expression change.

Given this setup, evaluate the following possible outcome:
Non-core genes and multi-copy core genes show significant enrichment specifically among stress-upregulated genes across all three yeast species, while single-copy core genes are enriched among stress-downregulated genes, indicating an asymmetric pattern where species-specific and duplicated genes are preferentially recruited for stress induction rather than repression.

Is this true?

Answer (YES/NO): NO